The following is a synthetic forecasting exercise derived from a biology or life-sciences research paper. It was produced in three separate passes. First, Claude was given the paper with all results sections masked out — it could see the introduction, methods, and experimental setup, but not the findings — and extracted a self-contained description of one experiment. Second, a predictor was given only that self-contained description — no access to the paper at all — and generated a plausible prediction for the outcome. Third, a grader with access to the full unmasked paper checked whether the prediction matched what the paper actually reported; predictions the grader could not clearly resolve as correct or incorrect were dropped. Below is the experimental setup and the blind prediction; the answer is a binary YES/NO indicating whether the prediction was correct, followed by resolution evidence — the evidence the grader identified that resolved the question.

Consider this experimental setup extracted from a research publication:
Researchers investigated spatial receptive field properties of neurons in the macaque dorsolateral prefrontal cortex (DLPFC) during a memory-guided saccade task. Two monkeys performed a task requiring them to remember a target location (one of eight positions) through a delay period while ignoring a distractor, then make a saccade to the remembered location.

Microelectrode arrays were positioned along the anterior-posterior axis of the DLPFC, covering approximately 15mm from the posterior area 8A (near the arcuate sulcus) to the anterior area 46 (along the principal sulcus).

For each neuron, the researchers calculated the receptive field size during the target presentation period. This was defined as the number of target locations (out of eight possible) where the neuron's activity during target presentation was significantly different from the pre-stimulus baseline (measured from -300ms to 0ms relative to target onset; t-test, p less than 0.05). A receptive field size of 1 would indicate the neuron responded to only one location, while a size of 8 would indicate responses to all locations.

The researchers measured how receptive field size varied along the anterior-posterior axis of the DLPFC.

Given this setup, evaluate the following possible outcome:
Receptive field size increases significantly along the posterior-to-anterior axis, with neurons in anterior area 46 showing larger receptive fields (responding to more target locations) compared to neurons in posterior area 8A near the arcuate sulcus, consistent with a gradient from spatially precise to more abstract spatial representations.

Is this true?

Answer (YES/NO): NO